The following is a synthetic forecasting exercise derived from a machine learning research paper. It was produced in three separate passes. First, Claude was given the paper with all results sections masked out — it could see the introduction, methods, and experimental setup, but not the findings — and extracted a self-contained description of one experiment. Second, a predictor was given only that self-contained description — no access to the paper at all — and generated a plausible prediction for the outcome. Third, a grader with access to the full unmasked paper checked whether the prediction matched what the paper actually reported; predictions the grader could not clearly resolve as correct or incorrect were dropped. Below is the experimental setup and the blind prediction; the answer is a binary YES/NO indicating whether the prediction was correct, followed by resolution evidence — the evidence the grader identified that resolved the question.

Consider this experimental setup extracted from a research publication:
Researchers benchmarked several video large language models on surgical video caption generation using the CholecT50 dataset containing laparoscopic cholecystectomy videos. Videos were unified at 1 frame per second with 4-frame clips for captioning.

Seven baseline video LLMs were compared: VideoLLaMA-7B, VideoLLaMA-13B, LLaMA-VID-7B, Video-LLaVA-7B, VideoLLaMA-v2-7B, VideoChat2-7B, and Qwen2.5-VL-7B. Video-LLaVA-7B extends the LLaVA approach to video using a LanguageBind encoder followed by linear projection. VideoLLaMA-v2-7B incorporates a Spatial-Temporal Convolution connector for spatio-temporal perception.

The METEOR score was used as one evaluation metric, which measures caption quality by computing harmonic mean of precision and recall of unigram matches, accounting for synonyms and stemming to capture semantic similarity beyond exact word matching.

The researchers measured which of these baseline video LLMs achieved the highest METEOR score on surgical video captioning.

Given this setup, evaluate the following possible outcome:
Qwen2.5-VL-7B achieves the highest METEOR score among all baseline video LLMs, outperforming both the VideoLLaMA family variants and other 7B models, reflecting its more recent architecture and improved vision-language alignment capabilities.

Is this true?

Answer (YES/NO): NO